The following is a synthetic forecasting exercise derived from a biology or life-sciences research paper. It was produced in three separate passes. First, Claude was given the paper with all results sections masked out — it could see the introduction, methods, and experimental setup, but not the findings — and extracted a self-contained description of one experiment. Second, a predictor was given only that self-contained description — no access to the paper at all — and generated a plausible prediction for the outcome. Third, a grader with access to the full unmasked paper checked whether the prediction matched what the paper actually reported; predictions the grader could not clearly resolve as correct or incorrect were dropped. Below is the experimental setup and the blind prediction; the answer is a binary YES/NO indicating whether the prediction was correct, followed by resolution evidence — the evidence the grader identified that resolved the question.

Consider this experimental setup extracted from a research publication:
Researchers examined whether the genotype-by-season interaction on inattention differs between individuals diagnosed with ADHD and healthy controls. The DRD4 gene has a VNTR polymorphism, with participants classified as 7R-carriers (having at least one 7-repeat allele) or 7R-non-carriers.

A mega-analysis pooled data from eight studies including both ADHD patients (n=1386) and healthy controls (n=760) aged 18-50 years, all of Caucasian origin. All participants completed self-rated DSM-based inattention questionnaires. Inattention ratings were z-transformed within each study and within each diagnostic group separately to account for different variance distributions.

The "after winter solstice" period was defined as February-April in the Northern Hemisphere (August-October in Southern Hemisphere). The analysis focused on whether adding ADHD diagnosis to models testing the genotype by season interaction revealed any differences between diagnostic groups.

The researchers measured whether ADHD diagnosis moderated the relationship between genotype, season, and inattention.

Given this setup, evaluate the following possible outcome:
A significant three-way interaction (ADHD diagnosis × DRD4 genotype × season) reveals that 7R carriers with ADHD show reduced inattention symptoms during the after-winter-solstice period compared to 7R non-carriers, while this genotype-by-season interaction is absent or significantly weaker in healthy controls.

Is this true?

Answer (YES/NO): NO